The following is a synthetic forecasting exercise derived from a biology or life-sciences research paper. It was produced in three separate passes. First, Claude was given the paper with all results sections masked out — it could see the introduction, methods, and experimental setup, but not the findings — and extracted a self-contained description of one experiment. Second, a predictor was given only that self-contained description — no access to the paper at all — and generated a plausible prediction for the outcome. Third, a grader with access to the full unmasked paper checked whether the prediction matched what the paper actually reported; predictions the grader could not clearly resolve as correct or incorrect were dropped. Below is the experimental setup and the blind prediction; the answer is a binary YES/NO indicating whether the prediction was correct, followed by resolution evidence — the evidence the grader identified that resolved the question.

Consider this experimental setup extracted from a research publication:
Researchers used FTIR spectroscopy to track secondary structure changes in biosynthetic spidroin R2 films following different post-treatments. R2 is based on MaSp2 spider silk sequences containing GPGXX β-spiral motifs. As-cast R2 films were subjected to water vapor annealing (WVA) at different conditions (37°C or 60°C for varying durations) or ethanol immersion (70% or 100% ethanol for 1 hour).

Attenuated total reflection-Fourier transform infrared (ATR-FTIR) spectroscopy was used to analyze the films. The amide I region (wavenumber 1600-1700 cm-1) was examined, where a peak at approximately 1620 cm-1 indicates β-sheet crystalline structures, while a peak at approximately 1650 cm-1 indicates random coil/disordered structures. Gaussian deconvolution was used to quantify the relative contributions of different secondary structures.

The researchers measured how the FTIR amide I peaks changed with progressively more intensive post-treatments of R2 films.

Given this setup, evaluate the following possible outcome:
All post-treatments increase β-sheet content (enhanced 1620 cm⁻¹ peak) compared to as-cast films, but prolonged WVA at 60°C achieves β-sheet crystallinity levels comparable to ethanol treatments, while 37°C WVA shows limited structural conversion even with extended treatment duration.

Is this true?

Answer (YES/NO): NO